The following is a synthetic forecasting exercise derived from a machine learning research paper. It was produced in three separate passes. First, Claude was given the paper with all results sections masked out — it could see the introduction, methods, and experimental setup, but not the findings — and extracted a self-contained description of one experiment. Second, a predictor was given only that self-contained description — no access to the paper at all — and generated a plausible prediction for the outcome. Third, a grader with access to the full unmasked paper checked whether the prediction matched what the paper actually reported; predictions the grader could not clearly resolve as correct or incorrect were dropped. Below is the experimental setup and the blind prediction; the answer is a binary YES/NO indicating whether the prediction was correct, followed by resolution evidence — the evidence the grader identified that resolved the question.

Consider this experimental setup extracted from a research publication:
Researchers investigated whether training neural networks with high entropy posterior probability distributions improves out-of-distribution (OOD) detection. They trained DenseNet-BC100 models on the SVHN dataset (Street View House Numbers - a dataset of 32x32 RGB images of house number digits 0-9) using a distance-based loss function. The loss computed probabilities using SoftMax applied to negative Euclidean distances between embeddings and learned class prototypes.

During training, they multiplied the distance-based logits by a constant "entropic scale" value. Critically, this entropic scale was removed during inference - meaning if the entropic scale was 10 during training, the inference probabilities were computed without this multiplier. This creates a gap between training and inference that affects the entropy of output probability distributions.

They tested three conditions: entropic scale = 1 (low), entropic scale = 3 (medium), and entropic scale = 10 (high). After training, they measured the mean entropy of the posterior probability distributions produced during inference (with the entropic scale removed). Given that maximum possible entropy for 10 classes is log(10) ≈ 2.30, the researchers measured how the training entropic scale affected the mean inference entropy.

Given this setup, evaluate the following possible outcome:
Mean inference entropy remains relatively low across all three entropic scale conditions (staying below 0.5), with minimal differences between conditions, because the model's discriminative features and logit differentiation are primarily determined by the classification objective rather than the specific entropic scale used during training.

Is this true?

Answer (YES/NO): NO